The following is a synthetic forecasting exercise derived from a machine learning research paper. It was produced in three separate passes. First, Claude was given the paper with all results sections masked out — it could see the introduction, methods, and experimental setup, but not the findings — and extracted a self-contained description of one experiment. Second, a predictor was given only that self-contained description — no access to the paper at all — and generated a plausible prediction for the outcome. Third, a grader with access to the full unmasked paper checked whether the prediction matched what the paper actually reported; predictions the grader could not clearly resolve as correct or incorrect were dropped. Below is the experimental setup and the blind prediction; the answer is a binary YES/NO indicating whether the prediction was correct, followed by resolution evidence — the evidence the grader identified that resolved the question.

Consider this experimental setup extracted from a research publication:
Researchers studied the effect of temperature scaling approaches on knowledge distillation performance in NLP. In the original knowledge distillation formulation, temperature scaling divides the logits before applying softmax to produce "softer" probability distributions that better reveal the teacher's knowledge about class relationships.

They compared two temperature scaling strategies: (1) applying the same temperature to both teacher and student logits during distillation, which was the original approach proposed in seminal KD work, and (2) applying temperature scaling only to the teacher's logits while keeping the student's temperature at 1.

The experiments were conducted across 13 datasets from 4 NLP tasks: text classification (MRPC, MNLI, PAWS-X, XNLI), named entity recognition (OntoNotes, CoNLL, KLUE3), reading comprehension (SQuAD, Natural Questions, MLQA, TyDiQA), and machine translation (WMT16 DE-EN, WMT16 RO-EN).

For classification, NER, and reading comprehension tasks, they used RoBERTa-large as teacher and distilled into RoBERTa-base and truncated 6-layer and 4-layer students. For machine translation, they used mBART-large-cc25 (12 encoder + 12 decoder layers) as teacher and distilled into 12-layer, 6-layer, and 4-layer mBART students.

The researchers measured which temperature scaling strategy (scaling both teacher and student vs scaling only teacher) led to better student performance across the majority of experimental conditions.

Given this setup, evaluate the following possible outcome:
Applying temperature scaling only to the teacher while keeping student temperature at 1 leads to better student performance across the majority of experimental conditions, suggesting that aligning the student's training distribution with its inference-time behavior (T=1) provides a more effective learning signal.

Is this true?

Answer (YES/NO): NO